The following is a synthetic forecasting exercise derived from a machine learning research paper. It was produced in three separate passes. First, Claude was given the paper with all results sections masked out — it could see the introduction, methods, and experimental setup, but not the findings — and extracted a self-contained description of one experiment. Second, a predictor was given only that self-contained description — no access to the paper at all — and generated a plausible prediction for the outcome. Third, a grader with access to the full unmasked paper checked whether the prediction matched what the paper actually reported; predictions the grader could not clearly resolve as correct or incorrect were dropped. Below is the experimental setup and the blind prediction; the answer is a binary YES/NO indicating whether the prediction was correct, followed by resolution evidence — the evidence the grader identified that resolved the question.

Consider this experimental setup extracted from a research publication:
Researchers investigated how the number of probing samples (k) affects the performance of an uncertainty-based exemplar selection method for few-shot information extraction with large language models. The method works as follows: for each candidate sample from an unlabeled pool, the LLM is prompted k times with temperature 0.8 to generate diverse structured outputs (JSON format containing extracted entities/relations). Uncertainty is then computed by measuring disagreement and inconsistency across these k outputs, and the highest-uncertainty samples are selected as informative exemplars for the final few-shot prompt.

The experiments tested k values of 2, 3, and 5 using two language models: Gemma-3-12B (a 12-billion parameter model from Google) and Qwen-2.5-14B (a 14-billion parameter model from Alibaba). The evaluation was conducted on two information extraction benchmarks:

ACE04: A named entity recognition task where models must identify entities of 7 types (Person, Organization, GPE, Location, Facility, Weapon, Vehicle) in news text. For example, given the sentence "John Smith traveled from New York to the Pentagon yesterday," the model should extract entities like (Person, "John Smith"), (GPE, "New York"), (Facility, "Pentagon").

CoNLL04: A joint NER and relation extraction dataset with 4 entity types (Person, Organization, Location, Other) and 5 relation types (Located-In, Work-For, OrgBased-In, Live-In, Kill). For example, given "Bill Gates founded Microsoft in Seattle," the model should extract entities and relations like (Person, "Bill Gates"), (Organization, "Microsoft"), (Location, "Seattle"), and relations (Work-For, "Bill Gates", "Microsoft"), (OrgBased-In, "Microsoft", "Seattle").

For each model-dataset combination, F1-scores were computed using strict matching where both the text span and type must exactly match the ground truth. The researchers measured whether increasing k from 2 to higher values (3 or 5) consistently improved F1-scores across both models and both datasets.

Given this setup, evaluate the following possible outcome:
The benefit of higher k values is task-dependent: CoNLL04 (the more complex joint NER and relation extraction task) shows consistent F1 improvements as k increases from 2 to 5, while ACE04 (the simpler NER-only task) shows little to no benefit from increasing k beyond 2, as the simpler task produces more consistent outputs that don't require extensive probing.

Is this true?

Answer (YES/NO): NO